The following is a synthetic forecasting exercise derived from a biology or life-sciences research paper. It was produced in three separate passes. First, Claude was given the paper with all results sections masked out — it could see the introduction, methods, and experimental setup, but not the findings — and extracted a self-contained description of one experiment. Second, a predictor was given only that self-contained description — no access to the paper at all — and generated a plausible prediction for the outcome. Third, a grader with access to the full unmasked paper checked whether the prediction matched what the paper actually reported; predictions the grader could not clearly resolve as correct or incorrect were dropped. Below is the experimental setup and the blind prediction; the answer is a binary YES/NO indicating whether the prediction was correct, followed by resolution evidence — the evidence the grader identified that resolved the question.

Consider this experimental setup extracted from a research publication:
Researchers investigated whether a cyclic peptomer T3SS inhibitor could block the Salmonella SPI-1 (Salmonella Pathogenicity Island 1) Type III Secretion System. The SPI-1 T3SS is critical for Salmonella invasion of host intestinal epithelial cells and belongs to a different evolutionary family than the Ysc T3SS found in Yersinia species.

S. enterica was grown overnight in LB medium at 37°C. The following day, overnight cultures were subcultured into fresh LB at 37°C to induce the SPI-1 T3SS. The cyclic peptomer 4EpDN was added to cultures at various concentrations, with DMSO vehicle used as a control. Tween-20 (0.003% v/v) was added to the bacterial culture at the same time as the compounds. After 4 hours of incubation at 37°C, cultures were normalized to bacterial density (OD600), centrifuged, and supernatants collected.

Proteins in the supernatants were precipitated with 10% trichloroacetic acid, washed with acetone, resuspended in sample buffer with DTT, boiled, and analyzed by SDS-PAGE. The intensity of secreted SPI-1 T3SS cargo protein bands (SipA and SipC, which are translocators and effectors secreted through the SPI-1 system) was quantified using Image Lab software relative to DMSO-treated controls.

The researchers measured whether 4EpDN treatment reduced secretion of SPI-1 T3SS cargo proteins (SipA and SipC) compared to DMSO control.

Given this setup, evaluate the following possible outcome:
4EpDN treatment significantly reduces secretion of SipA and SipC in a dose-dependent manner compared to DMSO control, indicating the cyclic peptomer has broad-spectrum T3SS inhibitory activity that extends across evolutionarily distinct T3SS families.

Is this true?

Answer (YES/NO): YES